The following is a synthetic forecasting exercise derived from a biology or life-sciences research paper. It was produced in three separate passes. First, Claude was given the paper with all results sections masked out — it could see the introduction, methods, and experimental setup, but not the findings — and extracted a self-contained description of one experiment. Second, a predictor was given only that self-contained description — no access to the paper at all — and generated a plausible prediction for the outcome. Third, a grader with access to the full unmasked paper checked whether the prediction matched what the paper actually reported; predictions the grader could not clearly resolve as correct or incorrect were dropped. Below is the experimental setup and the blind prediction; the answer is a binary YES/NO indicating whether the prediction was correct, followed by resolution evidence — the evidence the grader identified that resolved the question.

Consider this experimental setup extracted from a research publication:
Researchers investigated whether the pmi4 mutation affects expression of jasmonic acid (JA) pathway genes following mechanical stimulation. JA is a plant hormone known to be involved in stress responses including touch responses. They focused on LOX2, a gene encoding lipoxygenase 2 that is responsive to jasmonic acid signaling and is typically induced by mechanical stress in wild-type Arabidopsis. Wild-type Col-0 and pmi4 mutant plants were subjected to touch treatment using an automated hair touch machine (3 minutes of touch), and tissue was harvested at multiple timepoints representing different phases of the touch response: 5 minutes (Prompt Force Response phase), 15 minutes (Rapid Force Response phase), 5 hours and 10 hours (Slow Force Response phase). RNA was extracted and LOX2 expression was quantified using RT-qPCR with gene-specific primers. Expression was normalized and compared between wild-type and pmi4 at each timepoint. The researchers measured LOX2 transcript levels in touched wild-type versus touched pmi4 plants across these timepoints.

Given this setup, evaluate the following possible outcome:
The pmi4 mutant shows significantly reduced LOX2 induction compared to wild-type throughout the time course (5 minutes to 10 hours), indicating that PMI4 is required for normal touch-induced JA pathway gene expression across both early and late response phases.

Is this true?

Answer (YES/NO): NO